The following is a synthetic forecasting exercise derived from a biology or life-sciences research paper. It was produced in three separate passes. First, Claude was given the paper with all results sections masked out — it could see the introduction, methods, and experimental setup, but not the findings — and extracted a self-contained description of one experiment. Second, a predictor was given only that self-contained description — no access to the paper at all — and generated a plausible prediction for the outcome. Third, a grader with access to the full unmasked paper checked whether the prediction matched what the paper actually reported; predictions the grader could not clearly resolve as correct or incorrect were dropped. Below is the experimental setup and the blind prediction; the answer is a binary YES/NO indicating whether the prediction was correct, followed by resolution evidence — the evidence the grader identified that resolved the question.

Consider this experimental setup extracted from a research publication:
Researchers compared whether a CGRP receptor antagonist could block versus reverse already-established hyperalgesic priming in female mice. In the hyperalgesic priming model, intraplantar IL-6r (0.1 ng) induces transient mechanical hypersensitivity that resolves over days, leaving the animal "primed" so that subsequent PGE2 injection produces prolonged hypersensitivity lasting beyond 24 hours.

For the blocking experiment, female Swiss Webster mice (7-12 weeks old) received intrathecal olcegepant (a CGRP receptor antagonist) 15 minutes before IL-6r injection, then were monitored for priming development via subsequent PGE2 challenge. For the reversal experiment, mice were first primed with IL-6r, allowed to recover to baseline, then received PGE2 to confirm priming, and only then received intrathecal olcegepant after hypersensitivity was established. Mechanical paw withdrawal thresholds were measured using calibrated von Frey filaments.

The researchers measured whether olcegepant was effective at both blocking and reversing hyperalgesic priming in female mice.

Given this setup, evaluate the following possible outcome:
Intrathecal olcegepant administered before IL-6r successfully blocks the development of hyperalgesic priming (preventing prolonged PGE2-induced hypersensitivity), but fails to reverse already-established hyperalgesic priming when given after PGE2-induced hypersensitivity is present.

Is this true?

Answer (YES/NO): NO